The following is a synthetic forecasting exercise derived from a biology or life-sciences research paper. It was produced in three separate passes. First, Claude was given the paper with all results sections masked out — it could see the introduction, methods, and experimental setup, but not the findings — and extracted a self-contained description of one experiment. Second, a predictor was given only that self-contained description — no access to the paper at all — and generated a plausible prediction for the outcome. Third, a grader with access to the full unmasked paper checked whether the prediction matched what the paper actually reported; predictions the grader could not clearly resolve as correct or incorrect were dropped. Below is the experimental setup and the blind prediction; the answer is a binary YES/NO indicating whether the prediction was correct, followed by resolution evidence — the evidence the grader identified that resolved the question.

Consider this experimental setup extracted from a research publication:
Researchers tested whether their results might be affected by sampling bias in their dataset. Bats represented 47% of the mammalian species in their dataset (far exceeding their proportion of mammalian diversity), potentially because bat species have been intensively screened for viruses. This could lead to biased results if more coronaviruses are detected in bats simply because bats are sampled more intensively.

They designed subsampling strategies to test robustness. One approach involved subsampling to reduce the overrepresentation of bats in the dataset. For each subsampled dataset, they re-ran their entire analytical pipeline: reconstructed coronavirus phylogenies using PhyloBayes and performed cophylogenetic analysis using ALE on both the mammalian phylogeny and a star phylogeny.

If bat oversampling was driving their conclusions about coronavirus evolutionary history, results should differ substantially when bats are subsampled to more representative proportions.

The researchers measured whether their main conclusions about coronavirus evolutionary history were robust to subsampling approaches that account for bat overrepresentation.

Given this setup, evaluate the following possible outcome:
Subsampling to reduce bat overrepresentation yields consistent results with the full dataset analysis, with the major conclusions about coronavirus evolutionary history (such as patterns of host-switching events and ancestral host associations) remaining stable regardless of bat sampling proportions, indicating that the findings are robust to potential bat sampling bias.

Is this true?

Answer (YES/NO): YES